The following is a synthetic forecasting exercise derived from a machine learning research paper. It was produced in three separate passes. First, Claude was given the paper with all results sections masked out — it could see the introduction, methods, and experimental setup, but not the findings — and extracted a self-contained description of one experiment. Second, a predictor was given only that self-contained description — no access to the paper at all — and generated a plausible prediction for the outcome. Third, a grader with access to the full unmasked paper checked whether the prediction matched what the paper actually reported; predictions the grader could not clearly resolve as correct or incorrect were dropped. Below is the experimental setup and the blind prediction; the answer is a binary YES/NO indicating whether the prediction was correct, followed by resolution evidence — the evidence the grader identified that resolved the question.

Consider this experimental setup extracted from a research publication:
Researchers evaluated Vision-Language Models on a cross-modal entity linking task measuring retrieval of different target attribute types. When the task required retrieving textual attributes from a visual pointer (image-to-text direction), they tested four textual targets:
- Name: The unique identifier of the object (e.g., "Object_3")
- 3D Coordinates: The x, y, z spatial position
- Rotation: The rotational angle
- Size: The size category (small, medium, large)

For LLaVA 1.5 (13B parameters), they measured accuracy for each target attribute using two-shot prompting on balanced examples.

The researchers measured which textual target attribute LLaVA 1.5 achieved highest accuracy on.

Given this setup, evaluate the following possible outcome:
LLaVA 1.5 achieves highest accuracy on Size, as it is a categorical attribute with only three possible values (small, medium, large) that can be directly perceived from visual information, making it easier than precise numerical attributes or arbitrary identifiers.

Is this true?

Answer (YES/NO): YES